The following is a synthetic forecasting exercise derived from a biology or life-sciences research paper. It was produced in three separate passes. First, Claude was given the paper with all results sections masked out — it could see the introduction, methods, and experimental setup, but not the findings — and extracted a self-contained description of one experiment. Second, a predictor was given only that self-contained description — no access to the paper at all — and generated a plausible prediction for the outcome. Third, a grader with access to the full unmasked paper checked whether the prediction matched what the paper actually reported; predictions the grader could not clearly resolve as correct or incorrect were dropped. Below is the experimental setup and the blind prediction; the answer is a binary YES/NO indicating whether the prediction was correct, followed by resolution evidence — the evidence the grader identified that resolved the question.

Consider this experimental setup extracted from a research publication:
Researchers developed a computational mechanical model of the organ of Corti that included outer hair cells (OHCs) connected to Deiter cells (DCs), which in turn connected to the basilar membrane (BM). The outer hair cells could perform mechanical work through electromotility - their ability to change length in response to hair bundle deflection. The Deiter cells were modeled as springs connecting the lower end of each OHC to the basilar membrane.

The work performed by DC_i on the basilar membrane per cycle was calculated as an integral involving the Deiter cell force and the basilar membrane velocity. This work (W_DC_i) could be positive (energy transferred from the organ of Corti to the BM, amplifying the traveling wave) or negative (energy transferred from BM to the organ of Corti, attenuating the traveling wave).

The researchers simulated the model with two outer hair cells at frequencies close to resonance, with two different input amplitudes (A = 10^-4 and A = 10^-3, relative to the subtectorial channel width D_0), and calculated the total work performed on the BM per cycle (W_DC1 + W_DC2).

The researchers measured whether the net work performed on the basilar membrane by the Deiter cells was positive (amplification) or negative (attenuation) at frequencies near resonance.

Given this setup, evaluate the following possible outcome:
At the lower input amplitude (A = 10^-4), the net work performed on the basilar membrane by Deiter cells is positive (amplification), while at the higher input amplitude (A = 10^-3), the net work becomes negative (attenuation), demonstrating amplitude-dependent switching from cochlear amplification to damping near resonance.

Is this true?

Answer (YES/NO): NO